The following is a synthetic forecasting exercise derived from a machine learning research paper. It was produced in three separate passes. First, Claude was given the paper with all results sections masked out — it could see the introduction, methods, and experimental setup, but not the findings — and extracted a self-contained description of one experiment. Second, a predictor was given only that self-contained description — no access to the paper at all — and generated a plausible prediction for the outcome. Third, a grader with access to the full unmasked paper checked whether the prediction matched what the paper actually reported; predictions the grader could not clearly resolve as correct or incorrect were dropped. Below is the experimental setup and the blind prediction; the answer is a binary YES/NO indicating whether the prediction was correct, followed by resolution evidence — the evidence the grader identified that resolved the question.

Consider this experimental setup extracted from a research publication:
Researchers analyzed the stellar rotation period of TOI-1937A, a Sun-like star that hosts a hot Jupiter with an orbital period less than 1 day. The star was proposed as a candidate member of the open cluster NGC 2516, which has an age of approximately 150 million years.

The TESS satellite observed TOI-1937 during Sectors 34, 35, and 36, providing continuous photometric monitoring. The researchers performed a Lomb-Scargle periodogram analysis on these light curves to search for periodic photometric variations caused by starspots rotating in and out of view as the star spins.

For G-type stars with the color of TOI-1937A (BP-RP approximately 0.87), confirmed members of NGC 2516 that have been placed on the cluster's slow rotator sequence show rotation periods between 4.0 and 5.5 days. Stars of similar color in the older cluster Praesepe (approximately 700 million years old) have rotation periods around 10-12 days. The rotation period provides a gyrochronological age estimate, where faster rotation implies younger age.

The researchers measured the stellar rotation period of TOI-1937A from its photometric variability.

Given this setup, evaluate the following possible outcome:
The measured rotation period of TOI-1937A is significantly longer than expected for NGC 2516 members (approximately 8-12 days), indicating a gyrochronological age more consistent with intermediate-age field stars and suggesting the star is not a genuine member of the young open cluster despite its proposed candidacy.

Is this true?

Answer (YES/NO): NO